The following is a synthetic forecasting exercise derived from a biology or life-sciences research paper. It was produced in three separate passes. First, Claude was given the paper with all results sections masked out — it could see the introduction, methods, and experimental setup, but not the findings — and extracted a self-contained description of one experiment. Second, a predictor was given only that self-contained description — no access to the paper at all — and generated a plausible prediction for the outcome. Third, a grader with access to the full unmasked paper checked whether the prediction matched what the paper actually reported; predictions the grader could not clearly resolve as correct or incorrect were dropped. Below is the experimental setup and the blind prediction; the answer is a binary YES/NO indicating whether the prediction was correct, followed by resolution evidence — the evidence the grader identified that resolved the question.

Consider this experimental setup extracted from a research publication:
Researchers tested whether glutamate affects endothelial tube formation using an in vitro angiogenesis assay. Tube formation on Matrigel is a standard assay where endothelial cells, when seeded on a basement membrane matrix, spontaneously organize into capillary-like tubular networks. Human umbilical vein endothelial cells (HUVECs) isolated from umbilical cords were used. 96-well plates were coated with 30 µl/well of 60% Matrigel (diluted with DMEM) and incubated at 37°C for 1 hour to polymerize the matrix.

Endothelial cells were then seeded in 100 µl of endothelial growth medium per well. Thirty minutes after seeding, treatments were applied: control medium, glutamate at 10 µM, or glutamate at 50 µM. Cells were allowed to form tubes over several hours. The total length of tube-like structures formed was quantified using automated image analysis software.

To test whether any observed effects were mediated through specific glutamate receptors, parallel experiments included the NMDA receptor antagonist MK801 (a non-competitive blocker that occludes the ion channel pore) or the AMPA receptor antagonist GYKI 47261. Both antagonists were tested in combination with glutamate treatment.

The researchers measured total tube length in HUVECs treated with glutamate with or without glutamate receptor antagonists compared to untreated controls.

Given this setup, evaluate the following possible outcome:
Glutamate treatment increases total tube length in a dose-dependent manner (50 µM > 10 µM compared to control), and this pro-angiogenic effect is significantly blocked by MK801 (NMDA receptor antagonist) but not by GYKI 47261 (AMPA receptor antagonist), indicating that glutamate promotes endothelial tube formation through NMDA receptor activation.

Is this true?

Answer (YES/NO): NO